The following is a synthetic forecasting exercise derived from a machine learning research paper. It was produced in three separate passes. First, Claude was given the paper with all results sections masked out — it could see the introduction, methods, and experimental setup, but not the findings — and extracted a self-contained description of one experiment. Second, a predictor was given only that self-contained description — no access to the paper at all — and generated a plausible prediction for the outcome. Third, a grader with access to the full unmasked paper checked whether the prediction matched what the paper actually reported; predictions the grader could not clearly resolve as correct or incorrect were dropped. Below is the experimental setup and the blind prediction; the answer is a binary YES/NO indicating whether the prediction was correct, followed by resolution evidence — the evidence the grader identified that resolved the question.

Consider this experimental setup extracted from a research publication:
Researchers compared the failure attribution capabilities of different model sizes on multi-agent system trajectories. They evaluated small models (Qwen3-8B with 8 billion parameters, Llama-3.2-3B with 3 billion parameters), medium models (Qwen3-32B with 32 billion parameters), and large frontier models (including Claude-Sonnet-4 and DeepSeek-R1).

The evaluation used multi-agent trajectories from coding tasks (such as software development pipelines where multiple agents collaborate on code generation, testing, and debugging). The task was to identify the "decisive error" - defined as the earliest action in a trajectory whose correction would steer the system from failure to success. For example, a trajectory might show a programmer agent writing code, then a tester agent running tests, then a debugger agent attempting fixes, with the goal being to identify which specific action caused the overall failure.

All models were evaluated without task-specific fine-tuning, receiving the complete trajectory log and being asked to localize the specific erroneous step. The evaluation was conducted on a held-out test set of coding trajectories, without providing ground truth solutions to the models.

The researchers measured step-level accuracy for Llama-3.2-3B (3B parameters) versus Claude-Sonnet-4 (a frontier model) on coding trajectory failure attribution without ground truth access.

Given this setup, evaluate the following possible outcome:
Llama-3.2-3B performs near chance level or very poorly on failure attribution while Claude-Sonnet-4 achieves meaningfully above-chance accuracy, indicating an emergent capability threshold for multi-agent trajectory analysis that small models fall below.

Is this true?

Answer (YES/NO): NO